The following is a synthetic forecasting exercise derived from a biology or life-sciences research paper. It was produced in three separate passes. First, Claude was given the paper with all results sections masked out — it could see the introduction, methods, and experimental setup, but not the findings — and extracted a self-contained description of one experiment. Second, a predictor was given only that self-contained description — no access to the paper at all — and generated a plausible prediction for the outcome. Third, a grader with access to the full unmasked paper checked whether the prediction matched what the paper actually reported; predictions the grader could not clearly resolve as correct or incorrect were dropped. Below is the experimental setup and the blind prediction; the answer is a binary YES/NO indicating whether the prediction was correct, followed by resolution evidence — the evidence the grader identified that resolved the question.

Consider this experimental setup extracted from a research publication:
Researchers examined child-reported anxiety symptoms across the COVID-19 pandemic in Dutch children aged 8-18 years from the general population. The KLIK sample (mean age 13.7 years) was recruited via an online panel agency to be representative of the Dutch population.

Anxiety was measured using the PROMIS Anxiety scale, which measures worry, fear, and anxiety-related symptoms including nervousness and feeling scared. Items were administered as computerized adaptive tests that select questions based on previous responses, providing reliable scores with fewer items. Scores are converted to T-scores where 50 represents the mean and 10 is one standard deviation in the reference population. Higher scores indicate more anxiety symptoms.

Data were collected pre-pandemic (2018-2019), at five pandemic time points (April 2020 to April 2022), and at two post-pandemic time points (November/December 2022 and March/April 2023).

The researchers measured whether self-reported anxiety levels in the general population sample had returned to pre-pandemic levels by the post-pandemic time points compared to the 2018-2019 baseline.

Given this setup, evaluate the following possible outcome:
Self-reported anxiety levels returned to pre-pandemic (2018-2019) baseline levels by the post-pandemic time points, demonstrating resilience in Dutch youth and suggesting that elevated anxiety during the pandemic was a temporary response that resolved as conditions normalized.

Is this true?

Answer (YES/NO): NO